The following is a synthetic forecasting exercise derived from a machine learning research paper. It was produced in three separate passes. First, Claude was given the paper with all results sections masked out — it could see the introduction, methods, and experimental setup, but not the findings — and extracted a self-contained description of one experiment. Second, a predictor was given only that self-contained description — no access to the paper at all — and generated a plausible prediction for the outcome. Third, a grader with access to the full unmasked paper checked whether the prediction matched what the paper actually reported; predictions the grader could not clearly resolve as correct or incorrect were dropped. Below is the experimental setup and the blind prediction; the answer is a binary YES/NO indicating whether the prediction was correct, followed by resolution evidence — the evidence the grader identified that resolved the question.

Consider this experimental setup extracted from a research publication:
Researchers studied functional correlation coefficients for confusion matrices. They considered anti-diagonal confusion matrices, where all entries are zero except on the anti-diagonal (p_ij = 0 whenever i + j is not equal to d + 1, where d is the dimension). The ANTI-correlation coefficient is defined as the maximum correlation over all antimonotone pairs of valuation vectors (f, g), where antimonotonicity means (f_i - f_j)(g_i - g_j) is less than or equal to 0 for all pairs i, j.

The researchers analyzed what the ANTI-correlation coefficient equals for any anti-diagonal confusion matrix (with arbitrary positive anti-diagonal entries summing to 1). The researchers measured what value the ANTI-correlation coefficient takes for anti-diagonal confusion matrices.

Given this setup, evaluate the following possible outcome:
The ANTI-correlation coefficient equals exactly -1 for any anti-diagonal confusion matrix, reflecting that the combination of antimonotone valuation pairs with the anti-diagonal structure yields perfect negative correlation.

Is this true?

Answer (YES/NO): NO